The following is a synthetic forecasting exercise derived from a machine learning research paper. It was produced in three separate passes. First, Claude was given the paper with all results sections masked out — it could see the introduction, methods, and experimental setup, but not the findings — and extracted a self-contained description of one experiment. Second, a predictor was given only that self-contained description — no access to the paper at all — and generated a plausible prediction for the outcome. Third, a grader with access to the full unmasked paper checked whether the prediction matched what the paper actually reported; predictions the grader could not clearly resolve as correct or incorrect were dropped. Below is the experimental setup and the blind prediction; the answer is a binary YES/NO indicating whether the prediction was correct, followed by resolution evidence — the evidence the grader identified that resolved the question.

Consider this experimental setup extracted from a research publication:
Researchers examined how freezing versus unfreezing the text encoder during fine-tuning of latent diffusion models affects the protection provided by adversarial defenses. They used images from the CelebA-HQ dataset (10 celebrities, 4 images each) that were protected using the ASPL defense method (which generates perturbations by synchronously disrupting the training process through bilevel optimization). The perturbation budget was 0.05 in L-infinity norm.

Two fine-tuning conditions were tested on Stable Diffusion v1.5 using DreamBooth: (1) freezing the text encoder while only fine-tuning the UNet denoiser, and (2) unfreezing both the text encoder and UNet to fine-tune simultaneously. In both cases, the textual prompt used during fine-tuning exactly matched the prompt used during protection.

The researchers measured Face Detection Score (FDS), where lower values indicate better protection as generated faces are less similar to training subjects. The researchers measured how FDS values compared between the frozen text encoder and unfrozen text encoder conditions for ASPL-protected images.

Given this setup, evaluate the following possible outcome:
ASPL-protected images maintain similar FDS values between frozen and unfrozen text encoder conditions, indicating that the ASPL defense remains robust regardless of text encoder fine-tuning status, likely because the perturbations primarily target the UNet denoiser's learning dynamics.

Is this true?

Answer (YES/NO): YES